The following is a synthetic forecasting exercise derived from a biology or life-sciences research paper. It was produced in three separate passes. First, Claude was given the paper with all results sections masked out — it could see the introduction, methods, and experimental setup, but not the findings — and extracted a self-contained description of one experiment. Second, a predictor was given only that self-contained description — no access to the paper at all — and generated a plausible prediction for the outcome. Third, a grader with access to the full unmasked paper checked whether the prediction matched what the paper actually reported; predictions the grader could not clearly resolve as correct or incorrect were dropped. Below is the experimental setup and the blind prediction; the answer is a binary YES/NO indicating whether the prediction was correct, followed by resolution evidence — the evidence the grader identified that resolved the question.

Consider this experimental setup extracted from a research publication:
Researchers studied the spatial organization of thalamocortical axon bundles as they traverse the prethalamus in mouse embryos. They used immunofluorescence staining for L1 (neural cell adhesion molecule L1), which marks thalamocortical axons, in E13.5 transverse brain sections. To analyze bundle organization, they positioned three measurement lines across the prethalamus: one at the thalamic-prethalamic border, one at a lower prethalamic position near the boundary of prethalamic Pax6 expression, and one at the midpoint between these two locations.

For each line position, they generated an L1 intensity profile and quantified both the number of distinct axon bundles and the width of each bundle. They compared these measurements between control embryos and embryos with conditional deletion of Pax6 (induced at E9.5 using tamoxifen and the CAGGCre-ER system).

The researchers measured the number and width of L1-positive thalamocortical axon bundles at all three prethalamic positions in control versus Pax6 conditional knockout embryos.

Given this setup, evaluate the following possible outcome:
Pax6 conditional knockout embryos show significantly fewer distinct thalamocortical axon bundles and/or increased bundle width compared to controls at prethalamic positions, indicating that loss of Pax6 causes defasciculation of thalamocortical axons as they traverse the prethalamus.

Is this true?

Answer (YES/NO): NO